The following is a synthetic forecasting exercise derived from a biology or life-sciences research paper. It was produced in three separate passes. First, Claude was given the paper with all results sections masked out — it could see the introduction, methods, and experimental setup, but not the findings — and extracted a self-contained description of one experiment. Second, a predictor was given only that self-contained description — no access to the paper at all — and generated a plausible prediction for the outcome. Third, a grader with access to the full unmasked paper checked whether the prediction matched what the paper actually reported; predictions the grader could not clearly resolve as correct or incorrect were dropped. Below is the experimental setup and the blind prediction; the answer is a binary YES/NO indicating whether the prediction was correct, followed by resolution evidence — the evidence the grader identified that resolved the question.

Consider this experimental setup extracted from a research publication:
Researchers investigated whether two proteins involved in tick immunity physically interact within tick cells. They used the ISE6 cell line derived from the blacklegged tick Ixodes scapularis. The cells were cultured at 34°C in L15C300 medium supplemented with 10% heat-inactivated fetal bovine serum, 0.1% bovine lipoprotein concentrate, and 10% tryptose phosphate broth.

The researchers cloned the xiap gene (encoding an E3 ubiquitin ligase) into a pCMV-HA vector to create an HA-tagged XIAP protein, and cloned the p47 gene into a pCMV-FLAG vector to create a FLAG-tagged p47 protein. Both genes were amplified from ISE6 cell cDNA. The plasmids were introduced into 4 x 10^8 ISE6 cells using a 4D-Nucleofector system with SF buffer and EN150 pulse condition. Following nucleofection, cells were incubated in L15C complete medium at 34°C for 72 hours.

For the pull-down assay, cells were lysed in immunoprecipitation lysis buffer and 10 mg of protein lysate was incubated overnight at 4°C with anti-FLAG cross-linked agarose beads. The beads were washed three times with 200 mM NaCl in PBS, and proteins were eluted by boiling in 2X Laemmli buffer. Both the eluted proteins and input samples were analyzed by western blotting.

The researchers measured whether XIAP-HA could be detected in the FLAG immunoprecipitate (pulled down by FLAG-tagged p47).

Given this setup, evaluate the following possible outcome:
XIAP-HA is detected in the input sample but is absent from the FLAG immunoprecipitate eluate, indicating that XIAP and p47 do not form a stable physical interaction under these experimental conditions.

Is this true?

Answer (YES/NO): NO